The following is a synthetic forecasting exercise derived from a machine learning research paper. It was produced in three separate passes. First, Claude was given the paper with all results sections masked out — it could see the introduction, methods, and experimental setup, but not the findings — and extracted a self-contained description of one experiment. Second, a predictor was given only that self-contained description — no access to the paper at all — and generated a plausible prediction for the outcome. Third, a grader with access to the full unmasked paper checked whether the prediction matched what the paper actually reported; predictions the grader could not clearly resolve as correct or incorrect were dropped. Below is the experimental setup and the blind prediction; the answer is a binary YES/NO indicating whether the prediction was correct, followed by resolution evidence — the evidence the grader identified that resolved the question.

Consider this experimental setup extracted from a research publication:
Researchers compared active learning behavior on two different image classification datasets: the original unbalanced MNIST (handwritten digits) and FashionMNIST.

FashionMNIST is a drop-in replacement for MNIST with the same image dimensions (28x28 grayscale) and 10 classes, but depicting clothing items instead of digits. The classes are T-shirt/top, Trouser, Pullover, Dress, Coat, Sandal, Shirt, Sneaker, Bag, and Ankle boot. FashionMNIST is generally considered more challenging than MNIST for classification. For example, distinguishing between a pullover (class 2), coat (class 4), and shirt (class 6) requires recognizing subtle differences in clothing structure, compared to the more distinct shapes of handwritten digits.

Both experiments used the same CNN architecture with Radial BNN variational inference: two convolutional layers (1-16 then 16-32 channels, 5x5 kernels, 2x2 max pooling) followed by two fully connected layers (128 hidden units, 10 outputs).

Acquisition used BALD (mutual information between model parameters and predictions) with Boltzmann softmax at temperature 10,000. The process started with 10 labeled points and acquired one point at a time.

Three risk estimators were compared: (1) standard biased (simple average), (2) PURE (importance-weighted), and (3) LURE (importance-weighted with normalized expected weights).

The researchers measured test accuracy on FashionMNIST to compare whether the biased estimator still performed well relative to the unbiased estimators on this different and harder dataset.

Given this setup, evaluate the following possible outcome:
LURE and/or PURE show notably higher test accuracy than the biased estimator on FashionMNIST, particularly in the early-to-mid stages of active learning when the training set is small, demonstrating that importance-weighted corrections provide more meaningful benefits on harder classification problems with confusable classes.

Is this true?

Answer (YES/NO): NO